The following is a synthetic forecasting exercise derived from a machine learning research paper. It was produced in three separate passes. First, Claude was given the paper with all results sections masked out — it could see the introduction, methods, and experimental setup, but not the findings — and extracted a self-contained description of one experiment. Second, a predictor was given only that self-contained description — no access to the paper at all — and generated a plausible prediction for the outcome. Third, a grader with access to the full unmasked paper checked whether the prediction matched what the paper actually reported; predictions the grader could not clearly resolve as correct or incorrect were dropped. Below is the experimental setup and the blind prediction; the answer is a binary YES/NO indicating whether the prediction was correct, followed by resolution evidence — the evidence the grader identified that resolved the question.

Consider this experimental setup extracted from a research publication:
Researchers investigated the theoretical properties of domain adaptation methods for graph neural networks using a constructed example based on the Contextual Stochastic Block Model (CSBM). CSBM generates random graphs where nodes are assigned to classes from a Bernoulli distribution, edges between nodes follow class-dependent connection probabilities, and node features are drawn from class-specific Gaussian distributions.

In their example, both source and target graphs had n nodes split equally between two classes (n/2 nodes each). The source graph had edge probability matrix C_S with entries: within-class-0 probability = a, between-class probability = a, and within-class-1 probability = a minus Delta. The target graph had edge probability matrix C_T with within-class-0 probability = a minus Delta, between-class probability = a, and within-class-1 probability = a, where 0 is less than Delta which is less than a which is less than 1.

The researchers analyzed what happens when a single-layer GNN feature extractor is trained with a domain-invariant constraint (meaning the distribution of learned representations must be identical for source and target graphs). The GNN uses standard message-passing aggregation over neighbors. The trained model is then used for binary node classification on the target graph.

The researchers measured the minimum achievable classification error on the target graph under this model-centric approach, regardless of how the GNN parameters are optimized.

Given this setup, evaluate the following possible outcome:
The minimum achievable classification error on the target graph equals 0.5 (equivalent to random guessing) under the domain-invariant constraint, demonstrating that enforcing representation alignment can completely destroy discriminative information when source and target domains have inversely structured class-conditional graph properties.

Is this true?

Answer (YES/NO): NO